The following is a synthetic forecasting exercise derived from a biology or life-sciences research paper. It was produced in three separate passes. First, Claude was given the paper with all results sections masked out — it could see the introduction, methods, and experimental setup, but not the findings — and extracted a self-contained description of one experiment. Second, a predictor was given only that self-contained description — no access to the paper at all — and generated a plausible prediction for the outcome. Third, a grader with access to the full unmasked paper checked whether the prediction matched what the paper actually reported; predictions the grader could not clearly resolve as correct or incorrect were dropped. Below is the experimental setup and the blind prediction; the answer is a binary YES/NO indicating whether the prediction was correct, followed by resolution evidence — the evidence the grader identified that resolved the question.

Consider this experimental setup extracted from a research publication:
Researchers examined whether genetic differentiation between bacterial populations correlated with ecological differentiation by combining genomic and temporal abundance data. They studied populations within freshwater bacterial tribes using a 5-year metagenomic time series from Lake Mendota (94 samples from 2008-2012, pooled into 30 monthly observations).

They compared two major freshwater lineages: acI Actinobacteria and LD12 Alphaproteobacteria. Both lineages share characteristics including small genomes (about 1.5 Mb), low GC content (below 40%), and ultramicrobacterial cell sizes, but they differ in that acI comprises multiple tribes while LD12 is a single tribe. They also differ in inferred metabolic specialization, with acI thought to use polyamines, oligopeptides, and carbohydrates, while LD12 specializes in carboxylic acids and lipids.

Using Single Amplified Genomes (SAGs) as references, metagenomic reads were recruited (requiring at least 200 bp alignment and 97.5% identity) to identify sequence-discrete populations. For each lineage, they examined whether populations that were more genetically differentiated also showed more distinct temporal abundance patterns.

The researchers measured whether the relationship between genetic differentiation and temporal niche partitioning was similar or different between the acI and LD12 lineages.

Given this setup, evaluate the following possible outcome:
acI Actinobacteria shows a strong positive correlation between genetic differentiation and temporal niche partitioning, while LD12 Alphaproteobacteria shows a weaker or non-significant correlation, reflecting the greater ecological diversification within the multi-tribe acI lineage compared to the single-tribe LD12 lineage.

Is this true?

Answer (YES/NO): YES